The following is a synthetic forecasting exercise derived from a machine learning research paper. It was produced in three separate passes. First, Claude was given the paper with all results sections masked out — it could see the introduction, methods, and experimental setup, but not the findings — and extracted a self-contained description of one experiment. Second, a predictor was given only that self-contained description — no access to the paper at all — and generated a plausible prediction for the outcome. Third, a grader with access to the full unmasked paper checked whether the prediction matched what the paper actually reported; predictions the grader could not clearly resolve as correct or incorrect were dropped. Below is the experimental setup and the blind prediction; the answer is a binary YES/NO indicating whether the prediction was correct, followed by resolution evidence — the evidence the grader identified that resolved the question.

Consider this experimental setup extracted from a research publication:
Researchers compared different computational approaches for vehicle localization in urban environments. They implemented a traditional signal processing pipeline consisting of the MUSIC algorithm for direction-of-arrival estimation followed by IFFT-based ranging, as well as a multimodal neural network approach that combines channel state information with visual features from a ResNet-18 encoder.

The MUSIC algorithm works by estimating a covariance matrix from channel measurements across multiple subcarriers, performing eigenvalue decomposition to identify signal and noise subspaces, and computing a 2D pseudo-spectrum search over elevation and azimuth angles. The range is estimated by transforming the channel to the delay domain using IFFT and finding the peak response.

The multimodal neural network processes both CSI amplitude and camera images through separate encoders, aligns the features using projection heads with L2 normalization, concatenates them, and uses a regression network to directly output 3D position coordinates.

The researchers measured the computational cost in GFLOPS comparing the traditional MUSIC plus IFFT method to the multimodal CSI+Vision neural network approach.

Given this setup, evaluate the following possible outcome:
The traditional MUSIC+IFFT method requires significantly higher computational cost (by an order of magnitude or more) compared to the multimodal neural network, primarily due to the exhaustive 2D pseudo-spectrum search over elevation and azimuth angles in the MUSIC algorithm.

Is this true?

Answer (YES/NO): NO